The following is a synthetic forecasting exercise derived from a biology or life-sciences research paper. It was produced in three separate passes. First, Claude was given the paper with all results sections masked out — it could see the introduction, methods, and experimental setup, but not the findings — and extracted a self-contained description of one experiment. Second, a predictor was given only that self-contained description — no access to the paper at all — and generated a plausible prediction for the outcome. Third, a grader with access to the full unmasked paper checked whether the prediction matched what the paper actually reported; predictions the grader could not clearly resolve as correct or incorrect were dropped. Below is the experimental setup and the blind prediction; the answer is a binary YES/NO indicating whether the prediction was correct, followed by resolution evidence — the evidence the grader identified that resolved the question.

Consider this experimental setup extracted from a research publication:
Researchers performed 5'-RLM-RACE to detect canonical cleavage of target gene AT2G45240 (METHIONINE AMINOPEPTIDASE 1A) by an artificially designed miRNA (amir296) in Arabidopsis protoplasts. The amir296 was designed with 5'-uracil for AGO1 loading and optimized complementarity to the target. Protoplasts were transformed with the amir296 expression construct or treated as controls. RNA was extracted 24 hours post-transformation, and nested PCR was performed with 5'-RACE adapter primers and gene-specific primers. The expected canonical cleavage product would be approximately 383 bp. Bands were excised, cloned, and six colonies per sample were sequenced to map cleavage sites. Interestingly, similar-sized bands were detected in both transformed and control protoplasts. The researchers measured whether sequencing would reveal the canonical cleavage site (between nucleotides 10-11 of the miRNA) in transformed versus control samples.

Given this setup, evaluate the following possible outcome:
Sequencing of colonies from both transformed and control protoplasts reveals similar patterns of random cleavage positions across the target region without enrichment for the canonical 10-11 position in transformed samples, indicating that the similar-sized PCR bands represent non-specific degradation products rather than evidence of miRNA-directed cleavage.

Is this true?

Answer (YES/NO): NO